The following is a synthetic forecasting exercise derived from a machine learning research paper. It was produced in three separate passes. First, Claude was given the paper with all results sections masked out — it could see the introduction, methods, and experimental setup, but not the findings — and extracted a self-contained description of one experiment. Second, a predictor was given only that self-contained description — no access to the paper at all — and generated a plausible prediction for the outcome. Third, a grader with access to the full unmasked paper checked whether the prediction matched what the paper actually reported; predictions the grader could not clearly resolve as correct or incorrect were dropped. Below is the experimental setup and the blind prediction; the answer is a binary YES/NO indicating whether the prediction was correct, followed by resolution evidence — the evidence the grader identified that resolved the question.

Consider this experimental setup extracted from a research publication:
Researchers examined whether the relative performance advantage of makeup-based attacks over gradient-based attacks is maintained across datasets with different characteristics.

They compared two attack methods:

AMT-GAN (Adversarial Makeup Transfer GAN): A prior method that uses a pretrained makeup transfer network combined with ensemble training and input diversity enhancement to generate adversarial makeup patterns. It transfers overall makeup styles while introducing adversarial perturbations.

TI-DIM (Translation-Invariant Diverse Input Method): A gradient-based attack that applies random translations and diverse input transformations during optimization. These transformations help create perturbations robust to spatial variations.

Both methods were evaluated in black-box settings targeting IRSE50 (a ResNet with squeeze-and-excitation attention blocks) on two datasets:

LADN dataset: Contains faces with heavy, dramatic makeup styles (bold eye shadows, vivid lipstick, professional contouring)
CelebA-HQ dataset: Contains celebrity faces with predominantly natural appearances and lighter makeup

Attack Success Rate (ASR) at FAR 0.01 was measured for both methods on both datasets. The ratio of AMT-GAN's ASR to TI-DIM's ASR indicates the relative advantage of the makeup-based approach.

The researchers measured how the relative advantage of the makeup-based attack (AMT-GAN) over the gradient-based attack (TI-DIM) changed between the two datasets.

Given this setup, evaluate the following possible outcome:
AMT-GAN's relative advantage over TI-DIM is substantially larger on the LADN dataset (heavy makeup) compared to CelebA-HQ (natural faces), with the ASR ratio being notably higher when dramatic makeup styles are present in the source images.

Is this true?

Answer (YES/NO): NO